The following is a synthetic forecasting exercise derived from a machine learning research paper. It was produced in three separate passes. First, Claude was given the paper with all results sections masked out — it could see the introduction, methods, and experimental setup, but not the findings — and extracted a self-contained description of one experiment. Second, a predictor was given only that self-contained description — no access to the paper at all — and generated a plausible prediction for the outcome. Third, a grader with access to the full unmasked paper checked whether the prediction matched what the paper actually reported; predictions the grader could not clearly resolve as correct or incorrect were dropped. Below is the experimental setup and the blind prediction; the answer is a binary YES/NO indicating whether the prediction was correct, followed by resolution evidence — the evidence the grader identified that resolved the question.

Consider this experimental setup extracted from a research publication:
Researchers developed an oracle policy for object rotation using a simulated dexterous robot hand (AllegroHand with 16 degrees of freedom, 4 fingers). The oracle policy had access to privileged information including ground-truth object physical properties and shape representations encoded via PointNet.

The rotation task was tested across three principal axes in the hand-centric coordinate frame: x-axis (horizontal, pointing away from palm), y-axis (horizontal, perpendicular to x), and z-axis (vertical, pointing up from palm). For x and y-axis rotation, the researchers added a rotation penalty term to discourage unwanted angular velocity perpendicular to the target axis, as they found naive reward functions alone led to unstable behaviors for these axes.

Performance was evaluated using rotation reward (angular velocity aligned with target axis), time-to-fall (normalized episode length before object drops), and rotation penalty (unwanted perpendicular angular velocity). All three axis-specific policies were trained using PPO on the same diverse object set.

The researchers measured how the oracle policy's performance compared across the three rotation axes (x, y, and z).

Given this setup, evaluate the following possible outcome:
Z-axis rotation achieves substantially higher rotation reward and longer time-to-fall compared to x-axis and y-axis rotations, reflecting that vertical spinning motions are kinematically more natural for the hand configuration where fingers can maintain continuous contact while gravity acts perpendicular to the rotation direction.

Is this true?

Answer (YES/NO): NO